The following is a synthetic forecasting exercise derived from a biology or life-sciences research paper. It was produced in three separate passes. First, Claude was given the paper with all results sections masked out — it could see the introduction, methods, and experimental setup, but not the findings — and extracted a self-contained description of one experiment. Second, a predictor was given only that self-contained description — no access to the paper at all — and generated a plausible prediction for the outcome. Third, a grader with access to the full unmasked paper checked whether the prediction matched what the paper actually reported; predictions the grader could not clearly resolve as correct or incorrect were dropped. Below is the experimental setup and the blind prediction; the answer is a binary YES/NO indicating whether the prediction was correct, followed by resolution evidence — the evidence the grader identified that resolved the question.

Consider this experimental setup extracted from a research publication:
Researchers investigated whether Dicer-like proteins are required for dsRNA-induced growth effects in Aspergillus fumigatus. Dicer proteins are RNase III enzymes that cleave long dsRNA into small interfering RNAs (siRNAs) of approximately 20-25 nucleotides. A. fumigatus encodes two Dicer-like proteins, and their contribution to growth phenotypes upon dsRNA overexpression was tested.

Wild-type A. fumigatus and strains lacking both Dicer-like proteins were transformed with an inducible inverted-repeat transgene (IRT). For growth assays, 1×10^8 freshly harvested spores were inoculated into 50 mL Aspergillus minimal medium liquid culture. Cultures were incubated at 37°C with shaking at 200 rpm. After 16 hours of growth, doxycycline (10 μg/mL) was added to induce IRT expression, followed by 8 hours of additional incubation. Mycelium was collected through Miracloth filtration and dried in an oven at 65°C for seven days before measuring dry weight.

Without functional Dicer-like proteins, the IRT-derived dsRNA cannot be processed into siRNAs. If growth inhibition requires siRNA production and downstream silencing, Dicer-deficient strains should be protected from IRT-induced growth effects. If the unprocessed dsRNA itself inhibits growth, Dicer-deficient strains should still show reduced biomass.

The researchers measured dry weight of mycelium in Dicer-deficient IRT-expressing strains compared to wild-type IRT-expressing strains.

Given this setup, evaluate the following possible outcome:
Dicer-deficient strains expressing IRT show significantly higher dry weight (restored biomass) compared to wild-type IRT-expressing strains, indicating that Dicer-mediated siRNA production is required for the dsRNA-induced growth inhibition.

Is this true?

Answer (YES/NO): NO